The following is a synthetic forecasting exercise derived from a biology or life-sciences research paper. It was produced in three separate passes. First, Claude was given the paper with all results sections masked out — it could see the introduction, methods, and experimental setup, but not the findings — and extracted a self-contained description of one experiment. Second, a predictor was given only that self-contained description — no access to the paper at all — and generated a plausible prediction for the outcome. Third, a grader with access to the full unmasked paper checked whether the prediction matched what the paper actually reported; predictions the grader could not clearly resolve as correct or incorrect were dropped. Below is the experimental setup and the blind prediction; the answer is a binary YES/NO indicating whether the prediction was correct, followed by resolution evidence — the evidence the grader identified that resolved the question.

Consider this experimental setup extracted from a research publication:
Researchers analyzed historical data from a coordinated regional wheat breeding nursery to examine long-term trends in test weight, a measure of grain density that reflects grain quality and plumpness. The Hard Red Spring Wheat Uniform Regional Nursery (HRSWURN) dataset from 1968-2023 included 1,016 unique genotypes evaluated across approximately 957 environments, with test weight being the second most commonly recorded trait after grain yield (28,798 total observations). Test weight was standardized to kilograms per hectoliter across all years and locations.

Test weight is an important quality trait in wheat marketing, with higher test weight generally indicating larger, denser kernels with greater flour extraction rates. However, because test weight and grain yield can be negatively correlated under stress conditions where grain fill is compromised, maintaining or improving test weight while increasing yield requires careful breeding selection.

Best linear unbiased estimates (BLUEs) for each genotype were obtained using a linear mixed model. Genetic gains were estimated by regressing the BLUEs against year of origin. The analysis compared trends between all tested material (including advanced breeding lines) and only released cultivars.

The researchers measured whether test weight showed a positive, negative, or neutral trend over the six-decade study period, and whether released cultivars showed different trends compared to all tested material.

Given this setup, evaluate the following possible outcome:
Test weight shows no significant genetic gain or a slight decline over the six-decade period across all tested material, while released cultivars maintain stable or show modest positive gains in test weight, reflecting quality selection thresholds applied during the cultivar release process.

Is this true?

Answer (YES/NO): NO